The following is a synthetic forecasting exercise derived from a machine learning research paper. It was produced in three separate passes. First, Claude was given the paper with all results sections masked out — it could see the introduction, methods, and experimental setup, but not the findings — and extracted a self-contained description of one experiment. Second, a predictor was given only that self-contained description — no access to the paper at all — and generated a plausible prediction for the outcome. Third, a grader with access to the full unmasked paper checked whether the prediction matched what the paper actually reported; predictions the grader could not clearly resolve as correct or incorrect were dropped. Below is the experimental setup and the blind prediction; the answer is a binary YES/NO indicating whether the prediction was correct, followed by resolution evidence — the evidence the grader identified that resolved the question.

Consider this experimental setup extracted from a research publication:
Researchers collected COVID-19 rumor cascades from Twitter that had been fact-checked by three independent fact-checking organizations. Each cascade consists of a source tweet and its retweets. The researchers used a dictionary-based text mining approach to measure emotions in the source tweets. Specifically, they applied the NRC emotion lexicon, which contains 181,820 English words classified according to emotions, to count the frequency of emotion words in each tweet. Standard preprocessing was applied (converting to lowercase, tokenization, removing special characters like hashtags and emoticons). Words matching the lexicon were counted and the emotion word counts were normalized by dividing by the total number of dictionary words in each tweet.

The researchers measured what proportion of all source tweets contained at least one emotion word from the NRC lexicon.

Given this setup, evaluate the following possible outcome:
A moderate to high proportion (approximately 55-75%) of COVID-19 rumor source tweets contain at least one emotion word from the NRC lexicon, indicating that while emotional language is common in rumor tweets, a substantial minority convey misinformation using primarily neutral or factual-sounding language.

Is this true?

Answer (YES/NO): NO